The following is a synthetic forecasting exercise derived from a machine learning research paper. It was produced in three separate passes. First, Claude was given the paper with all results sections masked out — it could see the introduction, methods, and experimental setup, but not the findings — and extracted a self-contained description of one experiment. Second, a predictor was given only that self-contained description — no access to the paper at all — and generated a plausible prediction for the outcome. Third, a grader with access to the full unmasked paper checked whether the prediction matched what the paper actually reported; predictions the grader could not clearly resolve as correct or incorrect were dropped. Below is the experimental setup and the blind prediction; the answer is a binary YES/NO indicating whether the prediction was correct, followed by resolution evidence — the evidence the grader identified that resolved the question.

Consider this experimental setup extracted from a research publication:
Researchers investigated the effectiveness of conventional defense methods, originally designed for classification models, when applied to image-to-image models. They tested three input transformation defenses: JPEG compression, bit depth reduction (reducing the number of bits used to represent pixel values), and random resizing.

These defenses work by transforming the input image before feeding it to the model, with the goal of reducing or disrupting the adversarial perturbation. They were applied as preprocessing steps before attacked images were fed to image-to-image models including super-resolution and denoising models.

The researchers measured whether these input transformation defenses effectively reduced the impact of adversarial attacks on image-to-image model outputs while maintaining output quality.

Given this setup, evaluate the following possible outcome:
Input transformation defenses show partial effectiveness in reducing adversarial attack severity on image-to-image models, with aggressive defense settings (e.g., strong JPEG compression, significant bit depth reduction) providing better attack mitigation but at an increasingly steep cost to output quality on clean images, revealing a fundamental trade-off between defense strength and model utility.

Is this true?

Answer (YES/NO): YES